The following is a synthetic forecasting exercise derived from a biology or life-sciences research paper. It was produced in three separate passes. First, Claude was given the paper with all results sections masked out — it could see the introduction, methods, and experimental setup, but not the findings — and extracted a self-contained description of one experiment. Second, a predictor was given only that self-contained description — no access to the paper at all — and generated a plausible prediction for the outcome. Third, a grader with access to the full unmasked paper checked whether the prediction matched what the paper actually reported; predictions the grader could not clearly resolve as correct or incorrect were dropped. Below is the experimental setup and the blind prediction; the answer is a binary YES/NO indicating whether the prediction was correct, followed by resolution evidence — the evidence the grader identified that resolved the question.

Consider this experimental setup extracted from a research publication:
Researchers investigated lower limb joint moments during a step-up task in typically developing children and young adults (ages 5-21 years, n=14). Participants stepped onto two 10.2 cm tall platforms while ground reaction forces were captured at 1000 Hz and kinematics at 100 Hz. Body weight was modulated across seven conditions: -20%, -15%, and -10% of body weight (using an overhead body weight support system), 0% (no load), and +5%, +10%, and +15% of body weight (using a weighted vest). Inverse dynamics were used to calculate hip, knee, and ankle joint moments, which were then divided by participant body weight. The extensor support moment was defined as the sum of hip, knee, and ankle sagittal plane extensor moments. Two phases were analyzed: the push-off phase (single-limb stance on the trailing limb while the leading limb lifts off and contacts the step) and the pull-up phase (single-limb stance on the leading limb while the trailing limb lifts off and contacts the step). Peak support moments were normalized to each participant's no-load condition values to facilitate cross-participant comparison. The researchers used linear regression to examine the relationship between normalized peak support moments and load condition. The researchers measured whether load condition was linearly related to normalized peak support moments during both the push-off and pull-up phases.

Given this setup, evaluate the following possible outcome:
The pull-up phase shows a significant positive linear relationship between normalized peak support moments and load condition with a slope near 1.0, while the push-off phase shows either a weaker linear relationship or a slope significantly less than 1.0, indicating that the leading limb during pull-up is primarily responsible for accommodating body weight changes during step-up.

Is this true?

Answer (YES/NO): YES